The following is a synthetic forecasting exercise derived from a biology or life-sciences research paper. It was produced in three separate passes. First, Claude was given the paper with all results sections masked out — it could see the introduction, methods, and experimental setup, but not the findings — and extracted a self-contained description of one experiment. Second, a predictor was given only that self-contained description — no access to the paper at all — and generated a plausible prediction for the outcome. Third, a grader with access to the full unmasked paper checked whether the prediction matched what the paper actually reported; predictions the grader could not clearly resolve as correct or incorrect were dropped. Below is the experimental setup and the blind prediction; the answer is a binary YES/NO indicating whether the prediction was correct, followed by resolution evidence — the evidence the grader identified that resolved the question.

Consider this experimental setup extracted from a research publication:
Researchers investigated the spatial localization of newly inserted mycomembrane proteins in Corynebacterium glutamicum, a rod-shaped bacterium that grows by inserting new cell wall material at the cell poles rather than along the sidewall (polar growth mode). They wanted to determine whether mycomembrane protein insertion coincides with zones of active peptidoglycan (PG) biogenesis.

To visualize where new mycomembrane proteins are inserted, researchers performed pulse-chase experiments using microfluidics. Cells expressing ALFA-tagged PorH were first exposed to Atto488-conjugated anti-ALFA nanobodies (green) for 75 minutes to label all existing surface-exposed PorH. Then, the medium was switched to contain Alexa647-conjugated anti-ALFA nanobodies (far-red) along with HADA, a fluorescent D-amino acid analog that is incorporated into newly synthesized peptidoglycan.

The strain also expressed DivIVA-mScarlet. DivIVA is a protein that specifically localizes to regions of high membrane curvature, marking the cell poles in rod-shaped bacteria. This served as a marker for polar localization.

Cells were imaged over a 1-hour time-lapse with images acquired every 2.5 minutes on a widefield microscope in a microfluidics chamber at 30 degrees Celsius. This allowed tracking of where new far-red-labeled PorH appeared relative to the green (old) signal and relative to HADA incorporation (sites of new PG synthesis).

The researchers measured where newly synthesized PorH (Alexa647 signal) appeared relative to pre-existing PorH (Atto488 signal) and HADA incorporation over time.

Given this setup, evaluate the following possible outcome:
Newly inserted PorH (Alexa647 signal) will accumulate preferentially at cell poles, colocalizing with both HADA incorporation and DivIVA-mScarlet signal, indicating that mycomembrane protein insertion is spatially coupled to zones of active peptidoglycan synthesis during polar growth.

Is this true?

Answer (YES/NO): YES